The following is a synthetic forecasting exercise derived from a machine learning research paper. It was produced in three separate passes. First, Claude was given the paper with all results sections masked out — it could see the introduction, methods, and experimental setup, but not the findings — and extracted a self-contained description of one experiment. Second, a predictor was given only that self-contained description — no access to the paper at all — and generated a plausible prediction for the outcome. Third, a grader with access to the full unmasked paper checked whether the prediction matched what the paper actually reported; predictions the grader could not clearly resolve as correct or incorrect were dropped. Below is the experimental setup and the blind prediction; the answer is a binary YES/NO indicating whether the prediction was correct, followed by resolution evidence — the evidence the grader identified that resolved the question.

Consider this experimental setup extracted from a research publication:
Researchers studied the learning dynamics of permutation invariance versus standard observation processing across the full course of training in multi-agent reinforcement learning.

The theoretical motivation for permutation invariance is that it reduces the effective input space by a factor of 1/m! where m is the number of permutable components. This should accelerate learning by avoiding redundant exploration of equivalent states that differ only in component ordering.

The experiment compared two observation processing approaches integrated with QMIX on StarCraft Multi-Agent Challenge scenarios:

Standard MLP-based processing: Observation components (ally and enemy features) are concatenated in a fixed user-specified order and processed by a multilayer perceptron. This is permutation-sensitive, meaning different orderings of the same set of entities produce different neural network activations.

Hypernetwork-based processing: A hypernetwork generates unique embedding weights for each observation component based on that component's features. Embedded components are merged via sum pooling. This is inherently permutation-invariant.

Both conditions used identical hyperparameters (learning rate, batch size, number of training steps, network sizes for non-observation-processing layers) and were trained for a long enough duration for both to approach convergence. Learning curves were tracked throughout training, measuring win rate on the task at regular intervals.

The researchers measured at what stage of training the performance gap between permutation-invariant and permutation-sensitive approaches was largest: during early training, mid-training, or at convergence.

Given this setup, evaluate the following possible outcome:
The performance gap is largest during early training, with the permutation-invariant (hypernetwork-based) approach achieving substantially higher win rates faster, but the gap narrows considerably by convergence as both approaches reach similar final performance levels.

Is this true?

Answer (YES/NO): NO